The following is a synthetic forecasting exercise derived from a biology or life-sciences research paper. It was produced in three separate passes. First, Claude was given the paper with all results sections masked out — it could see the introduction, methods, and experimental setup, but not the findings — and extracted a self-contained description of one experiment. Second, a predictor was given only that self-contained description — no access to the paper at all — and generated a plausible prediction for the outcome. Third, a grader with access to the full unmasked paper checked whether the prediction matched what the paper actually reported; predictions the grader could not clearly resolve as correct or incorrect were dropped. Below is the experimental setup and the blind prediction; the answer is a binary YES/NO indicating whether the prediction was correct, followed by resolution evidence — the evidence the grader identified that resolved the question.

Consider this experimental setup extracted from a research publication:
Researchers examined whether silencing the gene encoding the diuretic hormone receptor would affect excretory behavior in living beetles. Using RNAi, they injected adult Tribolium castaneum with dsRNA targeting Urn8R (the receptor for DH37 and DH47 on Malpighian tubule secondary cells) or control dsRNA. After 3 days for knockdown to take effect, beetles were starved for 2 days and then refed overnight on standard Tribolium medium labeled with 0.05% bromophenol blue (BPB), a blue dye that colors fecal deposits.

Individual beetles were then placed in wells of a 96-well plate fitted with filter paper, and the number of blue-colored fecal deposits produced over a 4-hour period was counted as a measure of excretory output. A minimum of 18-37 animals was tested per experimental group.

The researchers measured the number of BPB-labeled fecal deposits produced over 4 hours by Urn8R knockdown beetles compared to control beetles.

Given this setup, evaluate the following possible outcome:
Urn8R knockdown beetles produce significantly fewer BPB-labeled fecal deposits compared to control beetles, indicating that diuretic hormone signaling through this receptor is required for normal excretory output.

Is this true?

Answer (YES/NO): YES